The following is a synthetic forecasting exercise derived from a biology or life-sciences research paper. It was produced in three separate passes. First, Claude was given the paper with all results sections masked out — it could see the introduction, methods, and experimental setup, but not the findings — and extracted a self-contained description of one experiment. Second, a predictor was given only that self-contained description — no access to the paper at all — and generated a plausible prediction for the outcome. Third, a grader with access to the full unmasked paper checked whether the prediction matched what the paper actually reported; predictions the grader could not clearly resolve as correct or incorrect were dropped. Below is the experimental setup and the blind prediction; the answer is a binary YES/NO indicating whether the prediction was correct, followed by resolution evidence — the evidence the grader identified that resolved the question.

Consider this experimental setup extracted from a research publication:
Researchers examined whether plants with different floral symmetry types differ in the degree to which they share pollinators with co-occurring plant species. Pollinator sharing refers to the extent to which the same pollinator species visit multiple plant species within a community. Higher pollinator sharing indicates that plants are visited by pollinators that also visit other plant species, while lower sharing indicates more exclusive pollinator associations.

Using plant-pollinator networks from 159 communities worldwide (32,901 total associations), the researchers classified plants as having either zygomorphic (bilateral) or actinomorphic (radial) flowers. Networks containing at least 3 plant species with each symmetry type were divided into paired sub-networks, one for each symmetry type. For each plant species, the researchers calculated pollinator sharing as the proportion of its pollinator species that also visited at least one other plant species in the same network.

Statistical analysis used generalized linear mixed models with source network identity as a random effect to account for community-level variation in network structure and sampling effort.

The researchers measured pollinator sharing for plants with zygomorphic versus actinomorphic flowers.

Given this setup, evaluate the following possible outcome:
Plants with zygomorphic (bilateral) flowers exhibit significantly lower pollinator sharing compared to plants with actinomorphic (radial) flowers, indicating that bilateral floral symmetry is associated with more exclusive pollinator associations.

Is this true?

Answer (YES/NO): YES